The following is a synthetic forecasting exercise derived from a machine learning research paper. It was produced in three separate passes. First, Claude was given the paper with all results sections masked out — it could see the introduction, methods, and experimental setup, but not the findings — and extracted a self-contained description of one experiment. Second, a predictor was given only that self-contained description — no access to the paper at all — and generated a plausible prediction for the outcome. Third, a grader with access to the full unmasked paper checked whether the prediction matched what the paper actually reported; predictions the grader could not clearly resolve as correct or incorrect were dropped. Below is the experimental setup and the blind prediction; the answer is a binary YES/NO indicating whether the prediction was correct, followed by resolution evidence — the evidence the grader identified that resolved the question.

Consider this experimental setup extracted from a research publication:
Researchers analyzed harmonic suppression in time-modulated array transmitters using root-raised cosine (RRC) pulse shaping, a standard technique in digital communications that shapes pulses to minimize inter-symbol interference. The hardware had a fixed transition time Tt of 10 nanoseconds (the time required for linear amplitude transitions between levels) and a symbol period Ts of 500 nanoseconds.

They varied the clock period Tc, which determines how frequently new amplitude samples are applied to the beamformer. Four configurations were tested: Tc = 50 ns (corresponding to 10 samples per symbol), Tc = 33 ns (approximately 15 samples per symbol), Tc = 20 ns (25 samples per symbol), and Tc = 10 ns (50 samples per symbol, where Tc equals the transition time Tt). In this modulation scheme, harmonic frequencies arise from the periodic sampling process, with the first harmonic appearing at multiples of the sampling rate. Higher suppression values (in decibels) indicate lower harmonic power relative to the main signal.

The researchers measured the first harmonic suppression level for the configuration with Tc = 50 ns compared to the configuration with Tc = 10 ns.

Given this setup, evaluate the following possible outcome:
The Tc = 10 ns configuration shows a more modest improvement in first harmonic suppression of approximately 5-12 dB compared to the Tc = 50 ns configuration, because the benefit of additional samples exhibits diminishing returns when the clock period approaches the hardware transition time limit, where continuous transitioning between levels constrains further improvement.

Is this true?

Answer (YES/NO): NO